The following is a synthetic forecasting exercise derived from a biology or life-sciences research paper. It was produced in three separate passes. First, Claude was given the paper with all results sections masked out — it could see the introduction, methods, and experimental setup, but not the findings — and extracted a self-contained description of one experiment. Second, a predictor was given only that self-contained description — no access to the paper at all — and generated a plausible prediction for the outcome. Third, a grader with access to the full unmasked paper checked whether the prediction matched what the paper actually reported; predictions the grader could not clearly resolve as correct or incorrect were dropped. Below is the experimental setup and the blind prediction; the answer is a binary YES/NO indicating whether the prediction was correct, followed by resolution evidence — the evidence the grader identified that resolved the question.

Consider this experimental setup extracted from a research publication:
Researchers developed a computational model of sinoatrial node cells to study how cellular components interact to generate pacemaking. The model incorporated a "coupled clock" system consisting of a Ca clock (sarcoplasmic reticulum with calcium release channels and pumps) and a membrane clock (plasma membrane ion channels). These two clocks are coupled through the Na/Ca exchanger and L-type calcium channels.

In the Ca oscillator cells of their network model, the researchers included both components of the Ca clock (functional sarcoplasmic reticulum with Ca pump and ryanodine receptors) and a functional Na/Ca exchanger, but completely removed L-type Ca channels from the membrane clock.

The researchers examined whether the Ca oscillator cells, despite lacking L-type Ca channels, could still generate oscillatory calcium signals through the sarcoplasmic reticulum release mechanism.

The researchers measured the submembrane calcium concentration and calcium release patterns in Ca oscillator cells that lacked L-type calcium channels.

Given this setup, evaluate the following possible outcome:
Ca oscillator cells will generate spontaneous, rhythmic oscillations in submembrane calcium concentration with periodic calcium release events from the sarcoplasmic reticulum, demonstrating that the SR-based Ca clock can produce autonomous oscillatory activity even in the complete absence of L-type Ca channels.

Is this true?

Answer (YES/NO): YES